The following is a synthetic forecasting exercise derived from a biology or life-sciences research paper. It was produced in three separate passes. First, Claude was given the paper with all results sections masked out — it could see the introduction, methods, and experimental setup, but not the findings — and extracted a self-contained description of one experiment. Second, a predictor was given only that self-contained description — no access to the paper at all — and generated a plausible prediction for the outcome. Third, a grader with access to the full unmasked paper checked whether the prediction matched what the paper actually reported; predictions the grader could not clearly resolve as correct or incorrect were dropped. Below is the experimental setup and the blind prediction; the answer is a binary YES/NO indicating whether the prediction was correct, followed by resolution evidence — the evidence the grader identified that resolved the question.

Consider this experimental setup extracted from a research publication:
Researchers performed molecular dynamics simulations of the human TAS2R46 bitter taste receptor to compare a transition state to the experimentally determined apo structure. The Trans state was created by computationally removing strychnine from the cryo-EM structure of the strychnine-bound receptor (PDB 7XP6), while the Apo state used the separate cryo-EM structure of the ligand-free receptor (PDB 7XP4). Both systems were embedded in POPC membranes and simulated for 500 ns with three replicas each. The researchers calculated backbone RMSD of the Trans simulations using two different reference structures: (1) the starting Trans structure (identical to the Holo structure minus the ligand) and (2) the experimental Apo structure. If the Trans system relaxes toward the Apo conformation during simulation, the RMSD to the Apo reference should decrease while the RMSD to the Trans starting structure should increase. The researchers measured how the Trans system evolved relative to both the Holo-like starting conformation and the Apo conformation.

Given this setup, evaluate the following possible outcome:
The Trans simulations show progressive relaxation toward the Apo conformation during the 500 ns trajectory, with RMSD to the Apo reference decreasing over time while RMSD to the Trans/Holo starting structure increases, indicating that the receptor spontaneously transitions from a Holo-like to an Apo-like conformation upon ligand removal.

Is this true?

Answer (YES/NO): NO